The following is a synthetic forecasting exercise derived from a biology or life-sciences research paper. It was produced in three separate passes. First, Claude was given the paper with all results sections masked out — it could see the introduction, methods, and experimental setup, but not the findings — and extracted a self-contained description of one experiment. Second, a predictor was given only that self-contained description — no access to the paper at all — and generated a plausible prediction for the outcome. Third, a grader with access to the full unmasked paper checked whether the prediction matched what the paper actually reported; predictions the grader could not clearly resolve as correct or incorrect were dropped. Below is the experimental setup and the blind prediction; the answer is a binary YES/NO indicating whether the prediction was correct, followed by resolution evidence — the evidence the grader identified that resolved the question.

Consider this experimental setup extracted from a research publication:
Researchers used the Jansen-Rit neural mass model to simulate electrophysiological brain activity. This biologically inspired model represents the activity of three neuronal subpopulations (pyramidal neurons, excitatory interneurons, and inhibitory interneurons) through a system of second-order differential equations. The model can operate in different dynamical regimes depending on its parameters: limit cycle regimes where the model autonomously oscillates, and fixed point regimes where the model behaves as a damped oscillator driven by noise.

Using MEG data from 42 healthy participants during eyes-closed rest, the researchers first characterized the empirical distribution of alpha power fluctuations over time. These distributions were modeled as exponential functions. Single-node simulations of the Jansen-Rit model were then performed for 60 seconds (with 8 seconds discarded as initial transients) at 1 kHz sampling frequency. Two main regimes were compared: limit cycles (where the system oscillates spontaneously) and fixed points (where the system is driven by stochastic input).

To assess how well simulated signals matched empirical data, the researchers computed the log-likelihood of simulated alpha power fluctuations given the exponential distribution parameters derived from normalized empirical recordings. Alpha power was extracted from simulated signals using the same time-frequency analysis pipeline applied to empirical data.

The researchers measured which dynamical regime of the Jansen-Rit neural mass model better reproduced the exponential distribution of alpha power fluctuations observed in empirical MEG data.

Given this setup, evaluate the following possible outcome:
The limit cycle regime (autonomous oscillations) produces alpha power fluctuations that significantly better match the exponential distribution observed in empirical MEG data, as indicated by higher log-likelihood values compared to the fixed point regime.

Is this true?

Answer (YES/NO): NO